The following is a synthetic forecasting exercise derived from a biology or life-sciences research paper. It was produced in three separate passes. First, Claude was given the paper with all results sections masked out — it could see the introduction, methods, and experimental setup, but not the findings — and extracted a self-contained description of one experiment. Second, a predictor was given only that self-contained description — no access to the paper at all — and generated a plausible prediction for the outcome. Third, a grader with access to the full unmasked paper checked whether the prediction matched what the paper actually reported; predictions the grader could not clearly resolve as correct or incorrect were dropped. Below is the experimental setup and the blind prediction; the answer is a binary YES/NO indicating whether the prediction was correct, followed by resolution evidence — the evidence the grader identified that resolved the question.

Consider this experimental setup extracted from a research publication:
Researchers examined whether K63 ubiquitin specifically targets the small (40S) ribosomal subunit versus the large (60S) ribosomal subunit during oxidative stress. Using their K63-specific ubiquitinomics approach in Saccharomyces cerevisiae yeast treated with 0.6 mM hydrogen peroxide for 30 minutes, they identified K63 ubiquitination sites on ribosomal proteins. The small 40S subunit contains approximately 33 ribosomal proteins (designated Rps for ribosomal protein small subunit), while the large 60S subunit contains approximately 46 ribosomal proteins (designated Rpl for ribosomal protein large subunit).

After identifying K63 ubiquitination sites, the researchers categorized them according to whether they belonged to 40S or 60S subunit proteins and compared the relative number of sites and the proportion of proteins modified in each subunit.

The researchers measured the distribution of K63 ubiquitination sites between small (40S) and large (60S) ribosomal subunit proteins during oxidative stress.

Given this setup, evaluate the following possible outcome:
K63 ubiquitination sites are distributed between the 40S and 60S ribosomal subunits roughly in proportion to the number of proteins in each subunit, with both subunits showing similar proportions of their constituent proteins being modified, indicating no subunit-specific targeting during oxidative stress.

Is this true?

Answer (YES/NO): NO